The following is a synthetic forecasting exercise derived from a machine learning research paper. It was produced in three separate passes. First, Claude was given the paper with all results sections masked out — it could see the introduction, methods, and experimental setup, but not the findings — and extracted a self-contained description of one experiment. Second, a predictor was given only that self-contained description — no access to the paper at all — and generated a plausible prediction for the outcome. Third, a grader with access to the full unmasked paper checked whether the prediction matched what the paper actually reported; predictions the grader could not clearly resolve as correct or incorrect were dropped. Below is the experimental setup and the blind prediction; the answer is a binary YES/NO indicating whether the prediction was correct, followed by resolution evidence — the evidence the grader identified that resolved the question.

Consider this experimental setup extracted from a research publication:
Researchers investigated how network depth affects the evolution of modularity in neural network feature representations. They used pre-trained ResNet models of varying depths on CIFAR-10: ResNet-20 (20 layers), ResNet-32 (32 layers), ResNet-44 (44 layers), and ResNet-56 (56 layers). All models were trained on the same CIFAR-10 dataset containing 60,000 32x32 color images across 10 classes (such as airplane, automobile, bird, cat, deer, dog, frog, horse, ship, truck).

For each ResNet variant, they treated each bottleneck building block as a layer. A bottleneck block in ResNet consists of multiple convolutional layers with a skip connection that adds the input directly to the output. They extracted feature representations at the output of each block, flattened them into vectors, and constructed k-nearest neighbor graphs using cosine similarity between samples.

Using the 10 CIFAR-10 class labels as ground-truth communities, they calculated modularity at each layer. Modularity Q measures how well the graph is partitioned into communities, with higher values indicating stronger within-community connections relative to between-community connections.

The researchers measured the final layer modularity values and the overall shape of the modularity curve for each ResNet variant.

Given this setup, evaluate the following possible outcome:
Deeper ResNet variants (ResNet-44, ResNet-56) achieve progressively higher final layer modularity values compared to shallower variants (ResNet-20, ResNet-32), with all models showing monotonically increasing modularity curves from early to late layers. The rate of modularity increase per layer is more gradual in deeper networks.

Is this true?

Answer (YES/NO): NO